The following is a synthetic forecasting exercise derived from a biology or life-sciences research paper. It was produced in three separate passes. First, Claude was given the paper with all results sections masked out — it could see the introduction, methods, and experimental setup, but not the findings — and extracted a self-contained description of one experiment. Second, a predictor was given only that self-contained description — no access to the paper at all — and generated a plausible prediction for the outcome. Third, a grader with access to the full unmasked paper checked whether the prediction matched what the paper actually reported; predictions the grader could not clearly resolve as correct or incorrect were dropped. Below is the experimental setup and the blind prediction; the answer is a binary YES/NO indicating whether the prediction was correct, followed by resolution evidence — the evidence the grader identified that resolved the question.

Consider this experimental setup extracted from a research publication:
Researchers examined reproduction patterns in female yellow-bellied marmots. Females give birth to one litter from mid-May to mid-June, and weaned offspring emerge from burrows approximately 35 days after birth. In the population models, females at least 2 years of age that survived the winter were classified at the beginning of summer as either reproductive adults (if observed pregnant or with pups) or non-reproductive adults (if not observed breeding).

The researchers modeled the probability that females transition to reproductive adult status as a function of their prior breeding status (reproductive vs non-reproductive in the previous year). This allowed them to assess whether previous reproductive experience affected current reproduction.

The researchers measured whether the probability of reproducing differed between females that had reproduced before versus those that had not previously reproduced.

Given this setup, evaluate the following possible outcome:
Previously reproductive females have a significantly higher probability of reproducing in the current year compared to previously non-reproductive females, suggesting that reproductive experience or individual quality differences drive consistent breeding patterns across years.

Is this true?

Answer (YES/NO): YES